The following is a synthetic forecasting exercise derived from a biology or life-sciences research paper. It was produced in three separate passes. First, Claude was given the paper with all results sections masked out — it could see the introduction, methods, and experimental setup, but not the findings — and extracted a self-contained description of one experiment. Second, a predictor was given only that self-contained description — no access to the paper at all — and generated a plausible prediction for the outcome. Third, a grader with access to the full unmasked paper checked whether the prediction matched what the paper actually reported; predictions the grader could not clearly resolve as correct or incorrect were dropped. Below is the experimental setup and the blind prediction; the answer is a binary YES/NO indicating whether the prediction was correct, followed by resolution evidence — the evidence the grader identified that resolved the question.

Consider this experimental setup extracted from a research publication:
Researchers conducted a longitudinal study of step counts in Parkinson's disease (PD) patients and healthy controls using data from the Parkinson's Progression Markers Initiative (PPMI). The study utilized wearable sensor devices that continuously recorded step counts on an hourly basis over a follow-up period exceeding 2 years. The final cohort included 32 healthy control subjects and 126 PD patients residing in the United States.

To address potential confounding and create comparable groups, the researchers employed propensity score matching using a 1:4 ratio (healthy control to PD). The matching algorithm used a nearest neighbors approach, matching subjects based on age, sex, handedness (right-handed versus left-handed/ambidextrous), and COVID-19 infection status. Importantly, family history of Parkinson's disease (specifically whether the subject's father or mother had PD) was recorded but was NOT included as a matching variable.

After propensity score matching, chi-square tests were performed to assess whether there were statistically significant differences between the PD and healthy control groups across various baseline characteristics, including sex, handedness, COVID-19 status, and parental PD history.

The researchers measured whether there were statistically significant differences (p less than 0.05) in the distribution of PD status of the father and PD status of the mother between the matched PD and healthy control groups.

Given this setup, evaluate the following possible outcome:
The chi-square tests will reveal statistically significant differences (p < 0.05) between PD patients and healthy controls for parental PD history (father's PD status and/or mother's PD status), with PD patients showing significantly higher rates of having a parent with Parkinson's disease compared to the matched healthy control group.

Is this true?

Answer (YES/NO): YES